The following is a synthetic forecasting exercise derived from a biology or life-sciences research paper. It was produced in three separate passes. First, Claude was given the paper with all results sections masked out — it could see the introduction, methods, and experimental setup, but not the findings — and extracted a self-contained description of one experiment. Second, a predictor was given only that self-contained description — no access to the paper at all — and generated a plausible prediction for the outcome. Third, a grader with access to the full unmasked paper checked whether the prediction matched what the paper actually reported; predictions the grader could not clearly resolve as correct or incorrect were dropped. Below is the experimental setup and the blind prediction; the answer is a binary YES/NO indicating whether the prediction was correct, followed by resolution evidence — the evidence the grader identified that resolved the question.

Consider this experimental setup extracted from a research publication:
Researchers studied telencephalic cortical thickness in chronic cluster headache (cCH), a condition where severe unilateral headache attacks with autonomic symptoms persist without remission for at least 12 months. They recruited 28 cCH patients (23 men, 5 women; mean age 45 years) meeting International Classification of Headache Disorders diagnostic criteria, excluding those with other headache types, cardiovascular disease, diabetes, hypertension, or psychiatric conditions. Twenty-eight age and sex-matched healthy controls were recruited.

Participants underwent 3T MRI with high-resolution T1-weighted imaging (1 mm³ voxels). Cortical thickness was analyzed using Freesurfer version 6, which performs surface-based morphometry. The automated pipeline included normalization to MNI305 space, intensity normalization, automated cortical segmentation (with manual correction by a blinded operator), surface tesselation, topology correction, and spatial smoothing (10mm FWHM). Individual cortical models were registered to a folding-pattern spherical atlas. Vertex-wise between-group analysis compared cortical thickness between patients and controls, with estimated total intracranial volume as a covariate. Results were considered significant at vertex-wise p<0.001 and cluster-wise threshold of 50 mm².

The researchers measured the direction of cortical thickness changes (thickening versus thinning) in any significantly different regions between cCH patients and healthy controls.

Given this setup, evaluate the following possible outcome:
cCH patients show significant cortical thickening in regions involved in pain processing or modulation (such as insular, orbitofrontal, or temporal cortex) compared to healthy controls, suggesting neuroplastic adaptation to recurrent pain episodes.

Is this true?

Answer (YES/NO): NO